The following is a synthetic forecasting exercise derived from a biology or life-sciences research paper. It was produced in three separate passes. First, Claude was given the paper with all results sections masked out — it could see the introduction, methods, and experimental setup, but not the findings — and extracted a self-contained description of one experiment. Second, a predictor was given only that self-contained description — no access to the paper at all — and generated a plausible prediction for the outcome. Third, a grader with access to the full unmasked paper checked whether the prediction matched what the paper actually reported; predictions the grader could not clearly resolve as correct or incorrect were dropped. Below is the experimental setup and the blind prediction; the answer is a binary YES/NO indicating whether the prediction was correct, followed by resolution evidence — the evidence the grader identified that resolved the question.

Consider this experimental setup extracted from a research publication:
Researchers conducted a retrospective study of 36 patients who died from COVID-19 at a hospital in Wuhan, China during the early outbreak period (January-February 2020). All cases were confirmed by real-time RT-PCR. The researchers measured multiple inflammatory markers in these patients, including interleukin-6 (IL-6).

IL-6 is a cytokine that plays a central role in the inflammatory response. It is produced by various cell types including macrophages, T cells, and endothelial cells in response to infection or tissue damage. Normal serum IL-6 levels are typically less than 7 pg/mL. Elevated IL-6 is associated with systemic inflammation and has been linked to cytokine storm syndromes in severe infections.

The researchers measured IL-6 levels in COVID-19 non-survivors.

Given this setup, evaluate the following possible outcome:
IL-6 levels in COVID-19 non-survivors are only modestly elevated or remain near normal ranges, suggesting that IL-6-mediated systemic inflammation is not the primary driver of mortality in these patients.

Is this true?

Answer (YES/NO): NO